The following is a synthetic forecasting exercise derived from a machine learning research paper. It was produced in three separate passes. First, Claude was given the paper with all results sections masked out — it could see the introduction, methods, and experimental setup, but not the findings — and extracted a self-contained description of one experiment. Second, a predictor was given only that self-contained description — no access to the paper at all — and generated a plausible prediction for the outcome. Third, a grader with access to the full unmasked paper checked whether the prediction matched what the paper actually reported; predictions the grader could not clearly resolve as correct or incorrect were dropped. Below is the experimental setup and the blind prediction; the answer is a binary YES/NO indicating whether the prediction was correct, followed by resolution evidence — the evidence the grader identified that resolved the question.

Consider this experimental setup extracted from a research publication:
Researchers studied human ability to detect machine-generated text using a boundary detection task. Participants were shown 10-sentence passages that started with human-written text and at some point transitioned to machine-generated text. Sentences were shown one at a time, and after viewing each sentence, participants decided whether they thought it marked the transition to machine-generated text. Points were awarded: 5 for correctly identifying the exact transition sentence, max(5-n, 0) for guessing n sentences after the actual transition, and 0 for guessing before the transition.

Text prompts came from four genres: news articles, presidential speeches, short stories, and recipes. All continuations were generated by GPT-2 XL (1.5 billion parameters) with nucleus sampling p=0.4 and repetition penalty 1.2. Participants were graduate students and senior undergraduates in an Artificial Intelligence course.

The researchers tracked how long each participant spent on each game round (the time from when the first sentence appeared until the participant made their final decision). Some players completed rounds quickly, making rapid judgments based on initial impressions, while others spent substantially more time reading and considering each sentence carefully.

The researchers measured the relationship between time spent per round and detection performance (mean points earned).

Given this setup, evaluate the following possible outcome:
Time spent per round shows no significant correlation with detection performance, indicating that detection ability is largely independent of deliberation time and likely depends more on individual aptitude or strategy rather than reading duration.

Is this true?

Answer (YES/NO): NO